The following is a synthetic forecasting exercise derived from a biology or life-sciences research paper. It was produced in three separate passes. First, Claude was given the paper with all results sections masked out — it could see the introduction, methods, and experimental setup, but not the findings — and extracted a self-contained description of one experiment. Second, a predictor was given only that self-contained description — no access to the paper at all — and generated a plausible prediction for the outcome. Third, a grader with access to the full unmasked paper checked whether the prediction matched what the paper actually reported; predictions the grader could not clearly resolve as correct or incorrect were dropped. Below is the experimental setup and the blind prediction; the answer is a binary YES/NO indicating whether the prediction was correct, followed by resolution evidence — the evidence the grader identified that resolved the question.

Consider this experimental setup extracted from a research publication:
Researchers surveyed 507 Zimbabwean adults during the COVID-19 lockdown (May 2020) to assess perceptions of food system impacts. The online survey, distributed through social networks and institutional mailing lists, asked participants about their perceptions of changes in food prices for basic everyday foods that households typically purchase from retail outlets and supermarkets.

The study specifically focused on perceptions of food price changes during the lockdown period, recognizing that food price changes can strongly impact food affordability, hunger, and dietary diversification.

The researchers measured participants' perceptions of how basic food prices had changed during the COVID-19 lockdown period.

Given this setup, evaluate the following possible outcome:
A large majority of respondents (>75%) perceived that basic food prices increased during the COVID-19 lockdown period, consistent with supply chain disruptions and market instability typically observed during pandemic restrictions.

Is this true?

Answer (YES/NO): YES